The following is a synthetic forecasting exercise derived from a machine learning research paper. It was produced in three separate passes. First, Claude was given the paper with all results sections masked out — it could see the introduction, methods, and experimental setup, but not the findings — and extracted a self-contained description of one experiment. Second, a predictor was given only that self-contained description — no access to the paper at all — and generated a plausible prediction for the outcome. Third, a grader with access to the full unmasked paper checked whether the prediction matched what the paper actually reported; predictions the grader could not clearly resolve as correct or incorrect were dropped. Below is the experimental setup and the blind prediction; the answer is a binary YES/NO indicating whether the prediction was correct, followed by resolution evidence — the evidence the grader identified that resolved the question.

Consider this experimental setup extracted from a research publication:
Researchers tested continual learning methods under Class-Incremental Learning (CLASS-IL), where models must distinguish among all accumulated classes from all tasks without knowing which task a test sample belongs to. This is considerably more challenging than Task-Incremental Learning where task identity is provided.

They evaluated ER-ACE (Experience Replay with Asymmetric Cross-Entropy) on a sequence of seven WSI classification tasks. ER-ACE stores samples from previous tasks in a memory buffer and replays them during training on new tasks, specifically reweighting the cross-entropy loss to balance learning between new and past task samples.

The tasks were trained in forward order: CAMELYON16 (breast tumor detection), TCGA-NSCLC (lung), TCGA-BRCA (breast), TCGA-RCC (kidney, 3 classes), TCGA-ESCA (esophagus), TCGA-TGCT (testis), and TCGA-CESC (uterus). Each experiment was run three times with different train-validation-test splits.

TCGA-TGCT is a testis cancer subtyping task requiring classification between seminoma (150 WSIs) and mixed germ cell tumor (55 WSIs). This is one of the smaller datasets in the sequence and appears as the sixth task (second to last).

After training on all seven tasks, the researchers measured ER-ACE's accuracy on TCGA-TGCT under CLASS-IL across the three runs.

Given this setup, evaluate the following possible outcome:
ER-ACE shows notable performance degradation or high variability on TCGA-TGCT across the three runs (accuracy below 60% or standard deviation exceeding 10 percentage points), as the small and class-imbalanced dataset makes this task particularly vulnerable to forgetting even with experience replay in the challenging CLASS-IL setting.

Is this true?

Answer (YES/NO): YES